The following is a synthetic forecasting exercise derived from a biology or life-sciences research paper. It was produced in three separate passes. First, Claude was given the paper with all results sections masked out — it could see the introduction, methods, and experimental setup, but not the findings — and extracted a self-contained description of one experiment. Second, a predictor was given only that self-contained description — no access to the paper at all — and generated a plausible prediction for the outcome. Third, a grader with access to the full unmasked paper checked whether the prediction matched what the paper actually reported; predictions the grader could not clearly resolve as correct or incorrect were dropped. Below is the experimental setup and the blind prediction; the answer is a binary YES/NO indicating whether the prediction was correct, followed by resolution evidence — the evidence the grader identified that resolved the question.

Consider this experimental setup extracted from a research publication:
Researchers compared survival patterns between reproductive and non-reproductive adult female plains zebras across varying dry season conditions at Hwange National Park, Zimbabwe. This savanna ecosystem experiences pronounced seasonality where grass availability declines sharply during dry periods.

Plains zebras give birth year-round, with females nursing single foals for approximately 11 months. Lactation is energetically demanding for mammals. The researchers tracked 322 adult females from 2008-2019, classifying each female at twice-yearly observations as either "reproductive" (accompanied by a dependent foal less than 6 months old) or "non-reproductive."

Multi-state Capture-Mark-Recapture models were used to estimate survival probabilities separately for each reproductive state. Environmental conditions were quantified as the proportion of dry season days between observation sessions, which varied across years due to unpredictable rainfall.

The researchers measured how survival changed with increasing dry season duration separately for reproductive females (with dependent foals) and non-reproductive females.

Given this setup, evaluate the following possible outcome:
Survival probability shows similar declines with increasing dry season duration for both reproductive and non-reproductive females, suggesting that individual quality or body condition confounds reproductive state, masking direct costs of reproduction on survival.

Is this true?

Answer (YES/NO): NO